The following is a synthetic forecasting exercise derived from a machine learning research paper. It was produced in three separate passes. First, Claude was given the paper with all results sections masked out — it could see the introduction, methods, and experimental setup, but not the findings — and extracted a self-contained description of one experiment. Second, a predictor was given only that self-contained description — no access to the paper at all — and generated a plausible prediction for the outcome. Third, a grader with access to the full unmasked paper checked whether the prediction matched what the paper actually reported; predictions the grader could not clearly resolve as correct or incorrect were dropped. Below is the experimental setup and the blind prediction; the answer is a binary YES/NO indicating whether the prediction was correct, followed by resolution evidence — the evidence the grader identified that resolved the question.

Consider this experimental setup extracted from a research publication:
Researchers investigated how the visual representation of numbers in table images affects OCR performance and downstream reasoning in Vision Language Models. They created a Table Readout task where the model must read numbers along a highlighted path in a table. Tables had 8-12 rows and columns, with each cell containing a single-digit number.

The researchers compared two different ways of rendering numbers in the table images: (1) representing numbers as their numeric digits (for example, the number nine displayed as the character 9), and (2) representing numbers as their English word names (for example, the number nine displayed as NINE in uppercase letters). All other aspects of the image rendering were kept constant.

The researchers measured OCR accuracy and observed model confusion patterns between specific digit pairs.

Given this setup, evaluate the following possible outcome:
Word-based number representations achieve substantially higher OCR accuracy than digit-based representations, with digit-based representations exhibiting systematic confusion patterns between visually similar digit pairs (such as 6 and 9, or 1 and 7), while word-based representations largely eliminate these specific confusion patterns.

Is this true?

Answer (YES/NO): NO